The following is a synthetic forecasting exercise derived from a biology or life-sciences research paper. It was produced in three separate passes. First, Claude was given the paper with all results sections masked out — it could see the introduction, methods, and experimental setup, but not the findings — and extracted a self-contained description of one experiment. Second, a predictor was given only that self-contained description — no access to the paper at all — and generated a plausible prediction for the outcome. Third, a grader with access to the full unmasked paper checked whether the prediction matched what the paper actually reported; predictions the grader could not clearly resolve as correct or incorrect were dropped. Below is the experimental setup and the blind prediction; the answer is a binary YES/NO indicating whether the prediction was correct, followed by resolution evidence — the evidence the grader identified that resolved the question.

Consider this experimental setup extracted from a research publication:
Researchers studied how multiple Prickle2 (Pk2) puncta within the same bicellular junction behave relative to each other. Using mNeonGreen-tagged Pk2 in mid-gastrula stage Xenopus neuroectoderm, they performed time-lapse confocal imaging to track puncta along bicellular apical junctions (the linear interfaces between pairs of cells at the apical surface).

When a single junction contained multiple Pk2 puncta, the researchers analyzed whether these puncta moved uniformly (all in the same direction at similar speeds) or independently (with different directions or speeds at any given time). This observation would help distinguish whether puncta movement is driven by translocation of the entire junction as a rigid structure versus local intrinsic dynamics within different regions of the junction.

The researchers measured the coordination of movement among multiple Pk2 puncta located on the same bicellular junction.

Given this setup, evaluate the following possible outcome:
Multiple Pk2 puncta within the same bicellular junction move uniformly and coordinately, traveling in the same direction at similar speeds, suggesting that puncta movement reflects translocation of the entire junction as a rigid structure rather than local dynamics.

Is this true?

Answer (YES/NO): NO